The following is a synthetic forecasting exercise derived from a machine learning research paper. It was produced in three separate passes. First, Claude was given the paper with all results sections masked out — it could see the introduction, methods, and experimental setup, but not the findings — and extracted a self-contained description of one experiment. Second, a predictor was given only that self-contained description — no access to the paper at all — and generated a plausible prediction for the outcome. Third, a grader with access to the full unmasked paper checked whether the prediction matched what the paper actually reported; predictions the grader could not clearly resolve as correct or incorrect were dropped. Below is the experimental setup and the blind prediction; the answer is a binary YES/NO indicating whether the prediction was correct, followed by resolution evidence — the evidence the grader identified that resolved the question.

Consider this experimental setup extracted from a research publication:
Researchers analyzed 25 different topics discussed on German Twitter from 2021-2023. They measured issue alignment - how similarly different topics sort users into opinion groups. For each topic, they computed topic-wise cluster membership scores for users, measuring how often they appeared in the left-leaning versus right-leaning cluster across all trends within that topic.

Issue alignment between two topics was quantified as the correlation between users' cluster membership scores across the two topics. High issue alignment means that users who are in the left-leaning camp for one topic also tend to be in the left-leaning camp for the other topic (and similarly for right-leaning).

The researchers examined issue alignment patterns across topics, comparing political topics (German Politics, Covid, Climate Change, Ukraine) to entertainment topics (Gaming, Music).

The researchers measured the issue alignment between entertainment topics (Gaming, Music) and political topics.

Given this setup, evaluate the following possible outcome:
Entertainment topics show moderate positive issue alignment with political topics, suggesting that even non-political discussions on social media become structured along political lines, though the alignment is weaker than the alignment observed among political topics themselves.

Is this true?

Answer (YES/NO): NO